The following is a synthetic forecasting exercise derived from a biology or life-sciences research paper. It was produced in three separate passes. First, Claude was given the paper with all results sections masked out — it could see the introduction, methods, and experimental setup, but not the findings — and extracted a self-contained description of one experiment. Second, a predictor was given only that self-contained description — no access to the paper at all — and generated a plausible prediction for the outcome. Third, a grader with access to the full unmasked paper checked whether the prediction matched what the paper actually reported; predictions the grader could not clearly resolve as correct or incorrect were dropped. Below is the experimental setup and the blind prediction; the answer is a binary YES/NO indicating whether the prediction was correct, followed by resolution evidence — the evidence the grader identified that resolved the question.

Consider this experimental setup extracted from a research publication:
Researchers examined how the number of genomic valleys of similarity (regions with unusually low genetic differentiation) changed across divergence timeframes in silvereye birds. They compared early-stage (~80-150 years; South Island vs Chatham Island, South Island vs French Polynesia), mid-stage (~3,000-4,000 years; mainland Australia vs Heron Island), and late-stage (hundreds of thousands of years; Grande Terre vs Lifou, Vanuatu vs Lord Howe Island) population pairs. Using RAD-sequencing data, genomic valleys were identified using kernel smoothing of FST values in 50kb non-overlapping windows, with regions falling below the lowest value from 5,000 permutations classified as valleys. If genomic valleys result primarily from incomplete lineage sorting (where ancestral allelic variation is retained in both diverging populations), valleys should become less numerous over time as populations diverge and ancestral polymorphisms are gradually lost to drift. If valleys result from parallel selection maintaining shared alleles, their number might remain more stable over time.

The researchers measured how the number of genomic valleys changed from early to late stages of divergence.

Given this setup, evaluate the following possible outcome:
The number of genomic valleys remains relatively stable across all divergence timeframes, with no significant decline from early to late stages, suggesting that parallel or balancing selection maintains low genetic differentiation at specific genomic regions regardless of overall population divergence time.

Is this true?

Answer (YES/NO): NO